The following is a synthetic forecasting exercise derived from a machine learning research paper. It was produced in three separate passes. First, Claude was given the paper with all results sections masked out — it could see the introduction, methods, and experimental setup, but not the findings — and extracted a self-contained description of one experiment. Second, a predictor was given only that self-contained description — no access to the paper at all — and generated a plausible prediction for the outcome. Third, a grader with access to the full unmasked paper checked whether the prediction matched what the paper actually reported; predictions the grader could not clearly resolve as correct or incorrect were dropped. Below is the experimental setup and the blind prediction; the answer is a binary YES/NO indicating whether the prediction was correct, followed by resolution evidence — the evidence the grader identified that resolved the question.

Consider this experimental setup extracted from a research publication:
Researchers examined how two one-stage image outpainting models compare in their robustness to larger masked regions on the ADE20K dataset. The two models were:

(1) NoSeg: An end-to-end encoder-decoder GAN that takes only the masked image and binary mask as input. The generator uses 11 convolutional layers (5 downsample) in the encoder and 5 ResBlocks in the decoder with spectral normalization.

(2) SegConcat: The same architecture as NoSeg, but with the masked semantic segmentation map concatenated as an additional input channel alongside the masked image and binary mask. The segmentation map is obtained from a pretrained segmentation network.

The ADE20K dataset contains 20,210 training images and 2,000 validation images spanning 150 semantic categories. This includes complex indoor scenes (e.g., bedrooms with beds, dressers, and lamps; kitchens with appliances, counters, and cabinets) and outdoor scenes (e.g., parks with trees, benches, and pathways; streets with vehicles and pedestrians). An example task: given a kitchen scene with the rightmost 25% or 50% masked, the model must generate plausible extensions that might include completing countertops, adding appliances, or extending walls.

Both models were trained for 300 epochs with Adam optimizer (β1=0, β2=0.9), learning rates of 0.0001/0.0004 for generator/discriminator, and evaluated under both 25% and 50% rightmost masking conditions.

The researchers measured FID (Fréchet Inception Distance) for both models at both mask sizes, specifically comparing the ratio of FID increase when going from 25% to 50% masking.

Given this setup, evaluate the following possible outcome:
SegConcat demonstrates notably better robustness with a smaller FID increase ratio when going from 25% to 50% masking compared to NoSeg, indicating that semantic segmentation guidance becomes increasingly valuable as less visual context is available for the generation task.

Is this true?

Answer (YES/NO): NO